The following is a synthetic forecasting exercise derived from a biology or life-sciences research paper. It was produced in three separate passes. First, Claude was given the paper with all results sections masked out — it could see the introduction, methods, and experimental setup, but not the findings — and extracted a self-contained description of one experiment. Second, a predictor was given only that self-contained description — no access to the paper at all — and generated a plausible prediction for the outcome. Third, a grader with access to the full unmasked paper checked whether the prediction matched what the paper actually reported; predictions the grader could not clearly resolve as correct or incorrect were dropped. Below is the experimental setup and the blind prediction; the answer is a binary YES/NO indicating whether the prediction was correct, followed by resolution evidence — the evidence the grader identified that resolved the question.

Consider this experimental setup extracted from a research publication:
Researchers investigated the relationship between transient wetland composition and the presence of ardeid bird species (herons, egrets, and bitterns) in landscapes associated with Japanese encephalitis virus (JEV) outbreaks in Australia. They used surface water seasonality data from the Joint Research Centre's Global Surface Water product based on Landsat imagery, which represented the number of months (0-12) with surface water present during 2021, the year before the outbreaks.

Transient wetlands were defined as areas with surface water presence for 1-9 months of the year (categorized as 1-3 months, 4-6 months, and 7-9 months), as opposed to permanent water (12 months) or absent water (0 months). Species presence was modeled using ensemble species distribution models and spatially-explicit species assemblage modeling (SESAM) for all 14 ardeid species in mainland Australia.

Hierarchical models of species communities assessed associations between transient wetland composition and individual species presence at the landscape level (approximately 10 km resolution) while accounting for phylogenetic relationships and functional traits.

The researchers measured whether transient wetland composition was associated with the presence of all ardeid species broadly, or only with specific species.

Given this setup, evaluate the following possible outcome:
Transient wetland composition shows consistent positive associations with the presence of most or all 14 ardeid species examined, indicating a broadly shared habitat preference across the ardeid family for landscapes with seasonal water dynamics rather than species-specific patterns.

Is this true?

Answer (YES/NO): YES